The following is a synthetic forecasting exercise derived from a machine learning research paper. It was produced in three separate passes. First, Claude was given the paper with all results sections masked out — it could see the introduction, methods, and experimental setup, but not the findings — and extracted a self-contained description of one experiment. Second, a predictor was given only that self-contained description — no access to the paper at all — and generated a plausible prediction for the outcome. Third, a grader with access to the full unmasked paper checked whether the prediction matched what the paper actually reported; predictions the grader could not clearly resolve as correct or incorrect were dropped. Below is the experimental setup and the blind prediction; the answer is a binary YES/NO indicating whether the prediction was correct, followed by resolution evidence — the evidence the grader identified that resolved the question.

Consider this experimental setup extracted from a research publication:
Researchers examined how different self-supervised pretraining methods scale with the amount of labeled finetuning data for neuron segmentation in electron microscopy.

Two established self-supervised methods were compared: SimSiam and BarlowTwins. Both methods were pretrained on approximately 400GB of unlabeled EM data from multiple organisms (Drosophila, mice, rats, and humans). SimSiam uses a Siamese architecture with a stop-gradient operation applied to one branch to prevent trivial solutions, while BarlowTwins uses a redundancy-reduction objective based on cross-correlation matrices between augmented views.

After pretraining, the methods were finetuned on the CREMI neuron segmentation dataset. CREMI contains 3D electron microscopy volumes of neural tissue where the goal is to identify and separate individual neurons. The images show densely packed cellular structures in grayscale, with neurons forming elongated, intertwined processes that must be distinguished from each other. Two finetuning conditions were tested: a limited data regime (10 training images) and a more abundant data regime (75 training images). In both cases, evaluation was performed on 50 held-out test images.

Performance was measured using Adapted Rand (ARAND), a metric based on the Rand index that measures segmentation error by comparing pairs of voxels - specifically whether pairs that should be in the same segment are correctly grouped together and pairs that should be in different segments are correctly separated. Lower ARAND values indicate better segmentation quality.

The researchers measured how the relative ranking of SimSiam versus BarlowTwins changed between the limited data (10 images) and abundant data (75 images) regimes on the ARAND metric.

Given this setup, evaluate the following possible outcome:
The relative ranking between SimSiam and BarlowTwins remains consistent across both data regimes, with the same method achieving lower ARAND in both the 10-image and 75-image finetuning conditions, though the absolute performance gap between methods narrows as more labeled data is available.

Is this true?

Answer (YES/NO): NO